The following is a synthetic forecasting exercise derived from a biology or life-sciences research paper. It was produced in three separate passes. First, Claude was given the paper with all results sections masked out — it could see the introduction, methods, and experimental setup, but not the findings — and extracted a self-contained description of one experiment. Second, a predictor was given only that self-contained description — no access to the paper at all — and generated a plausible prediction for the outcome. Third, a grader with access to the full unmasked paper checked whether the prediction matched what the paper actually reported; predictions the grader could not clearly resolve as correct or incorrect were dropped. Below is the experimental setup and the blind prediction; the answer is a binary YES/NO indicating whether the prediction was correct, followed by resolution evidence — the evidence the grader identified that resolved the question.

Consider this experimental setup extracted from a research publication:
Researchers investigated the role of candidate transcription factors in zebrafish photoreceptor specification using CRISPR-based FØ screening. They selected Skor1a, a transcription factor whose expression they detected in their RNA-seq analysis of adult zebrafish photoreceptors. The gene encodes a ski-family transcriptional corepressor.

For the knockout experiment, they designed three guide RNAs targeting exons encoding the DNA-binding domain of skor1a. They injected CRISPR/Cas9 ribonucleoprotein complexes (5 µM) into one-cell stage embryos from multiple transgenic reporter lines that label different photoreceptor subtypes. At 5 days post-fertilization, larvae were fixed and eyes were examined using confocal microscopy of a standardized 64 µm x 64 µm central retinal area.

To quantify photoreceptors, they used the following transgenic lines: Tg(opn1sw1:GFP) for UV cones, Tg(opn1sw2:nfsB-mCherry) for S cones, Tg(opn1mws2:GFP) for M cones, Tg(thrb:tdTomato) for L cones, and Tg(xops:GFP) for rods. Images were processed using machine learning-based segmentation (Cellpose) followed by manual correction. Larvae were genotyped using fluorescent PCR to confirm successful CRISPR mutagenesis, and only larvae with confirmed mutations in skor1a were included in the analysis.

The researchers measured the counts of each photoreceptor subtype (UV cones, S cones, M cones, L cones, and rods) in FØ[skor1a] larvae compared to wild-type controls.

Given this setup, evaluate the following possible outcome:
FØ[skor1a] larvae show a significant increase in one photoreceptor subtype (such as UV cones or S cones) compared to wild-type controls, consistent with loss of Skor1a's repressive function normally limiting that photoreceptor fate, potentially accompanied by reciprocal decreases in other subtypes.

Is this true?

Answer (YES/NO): NO